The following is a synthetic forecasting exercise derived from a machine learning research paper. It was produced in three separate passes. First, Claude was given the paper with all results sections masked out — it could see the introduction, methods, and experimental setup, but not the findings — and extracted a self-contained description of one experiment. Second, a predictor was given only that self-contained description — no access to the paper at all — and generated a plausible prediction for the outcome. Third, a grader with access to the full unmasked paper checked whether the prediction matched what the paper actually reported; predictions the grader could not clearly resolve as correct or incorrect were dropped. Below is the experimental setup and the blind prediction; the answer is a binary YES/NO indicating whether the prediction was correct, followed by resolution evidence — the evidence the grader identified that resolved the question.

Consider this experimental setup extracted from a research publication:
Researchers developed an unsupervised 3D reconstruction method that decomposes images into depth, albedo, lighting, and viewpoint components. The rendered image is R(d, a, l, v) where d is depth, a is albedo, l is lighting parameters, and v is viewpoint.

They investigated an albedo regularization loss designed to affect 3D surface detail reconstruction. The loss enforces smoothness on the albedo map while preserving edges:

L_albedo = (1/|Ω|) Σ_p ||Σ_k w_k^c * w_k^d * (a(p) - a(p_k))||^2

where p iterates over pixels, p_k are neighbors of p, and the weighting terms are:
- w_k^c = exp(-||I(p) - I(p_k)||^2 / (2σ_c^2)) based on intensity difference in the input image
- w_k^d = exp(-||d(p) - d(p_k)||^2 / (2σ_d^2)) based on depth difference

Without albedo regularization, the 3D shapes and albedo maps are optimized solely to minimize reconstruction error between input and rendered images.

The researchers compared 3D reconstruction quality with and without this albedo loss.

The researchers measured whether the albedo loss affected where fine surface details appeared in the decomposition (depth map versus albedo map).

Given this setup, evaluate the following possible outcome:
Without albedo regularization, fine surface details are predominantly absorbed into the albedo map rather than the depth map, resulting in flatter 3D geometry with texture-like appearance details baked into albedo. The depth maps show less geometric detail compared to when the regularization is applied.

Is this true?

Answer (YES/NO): YES